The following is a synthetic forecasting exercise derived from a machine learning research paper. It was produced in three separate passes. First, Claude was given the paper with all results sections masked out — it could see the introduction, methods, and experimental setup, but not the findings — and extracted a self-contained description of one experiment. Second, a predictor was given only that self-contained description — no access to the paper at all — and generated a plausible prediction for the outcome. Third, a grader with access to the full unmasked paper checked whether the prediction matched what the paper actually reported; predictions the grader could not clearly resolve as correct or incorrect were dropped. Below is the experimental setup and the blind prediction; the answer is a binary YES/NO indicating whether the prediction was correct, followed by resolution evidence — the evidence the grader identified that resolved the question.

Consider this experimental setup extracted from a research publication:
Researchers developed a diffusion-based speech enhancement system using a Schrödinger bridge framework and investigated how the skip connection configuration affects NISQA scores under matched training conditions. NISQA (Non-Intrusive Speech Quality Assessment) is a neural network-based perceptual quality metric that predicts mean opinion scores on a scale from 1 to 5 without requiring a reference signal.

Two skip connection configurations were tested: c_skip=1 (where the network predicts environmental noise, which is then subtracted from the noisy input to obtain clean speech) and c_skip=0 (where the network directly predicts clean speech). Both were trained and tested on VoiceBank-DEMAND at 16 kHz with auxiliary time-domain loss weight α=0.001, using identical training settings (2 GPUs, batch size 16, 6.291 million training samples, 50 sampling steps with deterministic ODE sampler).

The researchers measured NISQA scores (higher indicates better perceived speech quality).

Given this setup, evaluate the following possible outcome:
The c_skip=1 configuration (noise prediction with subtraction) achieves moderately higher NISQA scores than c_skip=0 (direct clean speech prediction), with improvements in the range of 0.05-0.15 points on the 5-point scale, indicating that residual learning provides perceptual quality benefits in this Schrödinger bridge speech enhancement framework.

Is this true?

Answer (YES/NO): NO